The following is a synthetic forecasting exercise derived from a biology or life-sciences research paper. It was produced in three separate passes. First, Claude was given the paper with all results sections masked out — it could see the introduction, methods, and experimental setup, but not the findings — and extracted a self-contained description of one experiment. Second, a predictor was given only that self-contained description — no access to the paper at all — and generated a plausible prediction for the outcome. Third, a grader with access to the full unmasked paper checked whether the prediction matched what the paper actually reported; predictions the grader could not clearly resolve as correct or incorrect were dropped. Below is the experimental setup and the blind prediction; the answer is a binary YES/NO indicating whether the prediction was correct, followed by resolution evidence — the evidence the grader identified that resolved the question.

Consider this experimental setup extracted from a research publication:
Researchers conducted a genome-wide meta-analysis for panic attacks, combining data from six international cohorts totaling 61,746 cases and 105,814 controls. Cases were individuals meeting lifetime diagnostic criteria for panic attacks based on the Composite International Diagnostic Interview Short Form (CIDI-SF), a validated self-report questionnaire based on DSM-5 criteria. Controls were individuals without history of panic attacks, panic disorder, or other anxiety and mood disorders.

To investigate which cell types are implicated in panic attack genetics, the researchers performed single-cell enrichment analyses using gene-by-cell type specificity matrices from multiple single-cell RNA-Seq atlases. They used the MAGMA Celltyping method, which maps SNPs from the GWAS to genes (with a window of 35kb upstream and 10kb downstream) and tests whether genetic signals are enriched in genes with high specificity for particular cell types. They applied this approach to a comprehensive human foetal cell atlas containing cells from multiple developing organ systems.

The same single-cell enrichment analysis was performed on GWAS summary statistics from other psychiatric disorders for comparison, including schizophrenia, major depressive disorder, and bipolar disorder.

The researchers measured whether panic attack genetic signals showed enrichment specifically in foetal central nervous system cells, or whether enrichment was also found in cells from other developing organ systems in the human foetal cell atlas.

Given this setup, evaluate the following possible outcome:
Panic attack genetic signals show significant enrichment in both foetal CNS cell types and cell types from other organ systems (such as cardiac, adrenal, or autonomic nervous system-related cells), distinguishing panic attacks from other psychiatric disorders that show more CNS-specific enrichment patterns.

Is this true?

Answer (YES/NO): NO